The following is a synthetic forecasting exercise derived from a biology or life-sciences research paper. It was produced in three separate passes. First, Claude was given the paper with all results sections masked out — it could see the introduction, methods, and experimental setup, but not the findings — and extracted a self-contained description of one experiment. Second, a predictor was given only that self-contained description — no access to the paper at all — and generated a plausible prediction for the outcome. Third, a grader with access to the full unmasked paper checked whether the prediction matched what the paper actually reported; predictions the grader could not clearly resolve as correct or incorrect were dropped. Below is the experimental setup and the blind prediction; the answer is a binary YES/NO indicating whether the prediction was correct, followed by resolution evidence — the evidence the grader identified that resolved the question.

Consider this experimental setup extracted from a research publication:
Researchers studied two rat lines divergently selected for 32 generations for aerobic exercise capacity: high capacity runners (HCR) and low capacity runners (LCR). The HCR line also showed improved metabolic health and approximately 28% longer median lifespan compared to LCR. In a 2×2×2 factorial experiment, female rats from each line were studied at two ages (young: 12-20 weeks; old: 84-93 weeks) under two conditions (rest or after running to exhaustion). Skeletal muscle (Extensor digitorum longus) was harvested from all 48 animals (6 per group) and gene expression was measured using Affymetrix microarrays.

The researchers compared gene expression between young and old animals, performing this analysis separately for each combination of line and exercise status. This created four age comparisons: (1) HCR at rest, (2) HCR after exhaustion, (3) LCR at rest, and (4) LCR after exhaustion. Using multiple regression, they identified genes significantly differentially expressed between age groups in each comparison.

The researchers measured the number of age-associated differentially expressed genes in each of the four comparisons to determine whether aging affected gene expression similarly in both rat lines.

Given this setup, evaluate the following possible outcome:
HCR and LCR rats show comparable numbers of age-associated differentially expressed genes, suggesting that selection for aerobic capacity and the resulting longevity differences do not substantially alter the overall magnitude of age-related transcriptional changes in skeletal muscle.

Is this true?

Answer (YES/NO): NO